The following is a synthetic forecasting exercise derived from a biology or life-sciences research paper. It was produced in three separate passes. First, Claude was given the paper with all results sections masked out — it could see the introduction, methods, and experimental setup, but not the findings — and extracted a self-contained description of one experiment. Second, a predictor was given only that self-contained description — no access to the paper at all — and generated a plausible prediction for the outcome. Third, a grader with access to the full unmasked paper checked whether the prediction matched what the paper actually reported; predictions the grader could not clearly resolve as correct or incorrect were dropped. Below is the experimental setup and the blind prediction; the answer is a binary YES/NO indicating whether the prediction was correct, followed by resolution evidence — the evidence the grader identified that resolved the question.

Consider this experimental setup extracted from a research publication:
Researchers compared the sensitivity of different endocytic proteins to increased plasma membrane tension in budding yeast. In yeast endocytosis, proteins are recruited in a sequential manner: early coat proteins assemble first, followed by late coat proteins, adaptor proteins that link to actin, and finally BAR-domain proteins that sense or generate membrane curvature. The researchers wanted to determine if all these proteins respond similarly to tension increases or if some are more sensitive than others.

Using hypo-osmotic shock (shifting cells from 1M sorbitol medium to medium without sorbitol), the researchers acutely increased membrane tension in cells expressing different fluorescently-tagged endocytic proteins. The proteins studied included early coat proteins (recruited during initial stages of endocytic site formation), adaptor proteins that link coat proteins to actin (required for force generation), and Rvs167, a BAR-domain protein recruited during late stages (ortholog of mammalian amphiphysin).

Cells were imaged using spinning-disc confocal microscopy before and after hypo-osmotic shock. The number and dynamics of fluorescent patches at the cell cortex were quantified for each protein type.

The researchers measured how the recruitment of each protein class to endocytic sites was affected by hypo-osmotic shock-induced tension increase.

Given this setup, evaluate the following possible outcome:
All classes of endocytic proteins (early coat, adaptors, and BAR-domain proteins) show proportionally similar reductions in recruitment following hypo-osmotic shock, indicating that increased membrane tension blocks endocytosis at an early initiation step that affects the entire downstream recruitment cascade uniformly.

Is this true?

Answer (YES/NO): NO